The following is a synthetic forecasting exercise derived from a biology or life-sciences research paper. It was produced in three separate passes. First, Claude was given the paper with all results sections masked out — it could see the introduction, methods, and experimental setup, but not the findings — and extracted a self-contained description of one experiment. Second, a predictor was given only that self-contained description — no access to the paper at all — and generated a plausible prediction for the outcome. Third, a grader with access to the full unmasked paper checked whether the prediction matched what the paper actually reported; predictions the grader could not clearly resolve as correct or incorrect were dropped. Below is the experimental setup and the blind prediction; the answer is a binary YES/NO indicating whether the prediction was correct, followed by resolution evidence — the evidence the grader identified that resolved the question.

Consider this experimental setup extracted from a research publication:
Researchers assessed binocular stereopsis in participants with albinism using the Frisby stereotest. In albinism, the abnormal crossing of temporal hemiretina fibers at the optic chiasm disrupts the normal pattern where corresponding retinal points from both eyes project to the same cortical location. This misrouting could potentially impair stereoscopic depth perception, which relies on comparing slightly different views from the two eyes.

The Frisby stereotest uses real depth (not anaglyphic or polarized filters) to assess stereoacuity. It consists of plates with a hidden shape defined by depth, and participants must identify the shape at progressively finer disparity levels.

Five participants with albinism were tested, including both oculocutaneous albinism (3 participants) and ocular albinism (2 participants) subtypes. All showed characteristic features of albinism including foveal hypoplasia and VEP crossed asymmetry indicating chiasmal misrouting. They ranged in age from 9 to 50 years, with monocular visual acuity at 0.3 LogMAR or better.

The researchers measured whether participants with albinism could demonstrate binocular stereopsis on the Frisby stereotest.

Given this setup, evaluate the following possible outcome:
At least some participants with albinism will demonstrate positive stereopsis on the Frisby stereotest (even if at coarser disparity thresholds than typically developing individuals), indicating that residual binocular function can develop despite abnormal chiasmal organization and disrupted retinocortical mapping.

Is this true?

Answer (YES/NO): NO